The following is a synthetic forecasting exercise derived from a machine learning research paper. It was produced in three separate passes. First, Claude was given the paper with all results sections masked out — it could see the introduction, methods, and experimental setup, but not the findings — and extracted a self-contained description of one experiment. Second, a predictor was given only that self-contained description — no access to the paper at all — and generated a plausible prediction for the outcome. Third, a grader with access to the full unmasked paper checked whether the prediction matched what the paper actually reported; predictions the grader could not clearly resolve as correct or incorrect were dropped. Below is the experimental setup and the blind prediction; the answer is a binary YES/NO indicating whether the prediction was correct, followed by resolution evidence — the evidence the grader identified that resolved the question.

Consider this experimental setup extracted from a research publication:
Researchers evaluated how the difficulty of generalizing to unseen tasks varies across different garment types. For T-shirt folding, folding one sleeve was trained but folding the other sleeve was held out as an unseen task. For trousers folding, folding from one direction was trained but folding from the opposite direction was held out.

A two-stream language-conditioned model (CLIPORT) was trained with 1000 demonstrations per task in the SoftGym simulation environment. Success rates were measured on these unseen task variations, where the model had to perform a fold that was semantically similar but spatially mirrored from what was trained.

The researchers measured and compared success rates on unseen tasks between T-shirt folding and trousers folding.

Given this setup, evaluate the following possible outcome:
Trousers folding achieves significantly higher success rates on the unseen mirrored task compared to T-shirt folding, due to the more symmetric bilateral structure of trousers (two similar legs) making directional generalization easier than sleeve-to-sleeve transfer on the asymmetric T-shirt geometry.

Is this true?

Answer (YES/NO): NO